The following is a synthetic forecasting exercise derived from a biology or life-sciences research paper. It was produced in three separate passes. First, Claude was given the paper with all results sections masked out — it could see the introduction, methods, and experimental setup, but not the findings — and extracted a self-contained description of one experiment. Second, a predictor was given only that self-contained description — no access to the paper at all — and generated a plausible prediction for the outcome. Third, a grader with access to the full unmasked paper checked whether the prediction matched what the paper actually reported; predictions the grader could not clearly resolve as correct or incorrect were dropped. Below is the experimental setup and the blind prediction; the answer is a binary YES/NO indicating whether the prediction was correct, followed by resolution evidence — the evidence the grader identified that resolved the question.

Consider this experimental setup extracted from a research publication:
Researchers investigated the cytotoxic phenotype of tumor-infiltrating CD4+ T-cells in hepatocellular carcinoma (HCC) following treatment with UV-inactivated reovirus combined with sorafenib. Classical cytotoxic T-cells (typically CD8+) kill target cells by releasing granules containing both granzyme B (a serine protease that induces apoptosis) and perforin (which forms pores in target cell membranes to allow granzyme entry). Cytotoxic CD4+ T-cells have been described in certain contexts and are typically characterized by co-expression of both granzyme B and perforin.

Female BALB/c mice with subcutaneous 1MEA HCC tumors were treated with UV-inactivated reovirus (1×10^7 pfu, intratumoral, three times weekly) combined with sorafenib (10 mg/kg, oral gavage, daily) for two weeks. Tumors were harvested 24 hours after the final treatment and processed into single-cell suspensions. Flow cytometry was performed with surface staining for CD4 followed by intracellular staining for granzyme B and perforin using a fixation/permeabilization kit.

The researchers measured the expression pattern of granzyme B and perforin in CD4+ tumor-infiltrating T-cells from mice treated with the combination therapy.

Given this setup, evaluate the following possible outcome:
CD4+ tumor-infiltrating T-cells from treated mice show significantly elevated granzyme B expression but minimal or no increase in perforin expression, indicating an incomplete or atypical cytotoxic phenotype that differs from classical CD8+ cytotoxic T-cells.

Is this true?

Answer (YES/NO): YES